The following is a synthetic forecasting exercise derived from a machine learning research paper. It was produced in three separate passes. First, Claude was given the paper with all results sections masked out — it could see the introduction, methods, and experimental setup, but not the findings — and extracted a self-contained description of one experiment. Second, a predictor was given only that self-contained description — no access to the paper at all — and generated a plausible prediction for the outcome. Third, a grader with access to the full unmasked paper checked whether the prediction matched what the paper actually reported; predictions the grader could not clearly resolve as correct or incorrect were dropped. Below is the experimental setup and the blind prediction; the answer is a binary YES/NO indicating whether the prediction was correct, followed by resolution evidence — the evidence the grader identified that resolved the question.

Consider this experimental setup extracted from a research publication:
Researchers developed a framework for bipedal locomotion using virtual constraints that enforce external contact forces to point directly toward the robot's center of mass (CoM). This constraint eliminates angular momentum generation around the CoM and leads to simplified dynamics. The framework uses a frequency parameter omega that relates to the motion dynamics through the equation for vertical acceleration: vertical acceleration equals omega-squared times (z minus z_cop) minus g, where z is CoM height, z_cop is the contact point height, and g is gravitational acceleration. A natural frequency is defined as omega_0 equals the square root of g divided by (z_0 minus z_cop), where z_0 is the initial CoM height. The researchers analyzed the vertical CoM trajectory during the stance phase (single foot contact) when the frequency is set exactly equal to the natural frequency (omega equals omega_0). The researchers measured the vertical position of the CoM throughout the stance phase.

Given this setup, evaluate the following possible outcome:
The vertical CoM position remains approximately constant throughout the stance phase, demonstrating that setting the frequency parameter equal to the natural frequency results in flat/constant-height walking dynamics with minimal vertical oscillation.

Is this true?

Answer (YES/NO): YES